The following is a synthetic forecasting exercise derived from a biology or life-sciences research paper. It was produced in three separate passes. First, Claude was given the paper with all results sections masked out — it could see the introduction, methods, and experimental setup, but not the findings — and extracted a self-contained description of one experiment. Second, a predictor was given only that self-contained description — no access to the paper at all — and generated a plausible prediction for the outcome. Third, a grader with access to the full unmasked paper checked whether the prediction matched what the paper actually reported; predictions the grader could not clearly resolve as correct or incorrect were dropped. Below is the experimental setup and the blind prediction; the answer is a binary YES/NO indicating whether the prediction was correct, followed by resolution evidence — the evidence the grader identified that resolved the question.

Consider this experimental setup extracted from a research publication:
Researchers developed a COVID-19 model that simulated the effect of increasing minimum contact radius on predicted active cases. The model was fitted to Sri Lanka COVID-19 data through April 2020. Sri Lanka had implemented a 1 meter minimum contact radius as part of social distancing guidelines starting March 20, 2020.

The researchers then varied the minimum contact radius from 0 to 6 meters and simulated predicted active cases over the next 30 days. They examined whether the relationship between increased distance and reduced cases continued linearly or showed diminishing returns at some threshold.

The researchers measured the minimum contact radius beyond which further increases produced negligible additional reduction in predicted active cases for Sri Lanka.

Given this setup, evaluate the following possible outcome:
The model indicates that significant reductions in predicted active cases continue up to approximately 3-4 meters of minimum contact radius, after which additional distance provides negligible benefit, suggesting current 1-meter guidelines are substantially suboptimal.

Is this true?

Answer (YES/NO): NO